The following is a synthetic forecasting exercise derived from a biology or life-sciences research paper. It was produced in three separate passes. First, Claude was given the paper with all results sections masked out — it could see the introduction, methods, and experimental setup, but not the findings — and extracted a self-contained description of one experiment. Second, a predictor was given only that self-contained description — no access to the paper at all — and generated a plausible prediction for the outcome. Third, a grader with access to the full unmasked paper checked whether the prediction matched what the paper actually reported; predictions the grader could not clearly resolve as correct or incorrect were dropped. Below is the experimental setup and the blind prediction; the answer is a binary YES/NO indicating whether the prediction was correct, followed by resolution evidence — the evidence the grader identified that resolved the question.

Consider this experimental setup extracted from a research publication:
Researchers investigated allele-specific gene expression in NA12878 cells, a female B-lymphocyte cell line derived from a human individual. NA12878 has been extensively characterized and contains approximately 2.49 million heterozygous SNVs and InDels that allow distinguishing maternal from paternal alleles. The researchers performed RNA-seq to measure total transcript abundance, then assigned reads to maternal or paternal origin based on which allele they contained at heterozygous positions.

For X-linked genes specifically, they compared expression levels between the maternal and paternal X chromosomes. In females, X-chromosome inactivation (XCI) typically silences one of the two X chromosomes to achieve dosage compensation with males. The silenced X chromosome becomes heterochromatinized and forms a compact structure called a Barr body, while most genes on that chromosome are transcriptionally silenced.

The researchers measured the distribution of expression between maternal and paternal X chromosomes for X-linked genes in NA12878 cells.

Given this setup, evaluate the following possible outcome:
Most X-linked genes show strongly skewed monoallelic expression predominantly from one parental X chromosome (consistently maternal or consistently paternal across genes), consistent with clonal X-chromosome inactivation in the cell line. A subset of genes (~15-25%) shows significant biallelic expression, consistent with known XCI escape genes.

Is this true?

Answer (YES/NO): NO